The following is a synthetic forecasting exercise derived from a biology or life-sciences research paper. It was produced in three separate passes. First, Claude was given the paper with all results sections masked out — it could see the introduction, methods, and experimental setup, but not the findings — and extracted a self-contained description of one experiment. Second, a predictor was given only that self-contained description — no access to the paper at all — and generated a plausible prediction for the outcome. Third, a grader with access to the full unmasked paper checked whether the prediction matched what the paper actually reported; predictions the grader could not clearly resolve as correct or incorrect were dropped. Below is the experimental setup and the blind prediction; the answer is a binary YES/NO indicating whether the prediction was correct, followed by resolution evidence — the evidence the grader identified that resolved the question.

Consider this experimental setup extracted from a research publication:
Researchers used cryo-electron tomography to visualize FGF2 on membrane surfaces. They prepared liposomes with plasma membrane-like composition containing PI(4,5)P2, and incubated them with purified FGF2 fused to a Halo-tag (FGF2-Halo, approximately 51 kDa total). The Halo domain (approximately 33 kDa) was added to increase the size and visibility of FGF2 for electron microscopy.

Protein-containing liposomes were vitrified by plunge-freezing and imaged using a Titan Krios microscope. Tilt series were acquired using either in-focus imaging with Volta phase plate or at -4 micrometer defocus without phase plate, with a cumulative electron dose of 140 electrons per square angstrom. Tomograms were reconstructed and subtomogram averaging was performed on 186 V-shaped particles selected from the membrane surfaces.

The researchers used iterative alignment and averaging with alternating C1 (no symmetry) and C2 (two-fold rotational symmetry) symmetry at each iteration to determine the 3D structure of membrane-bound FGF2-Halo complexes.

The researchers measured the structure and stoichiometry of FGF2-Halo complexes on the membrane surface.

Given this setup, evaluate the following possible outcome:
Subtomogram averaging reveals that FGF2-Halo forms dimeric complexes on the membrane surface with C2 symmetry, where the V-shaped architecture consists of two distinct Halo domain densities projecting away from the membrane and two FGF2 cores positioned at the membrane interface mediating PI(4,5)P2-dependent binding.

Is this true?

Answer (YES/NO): YES